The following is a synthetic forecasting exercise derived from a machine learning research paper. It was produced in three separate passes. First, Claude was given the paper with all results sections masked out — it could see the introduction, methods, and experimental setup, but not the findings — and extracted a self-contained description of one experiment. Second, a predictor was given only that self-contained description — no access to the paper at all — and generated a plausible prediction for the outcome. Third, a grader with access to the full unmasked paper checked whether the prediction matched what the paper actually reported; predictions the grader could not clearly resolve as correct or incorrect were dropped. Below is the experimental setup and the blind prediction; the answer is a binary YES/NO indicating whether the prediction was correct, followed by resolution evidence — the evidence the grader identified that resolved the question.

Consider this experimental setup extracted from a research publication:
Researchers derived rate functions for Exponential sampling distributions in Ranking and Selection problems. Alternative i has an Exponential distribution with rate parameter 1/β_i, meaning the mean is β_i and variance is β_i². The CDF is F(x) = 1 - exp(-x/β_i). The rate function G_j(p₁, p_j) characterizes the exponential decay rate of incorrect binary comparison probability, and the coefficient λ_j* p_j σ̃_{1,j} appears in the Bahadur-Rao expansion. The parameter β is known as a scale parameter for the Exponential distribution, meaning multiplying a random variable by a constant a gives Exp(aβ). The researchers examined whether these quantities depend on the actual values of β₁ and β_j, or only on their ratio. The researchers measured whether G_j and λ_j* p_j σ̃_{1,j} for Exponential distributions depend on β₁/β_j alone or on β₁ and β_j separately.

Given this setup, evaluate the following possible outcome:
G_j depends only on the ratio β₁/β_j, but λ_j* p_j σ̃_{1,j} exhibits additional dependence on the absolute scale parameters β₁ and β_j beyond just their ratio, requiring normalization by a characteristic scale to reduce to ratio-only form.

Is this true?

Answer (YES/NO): NO